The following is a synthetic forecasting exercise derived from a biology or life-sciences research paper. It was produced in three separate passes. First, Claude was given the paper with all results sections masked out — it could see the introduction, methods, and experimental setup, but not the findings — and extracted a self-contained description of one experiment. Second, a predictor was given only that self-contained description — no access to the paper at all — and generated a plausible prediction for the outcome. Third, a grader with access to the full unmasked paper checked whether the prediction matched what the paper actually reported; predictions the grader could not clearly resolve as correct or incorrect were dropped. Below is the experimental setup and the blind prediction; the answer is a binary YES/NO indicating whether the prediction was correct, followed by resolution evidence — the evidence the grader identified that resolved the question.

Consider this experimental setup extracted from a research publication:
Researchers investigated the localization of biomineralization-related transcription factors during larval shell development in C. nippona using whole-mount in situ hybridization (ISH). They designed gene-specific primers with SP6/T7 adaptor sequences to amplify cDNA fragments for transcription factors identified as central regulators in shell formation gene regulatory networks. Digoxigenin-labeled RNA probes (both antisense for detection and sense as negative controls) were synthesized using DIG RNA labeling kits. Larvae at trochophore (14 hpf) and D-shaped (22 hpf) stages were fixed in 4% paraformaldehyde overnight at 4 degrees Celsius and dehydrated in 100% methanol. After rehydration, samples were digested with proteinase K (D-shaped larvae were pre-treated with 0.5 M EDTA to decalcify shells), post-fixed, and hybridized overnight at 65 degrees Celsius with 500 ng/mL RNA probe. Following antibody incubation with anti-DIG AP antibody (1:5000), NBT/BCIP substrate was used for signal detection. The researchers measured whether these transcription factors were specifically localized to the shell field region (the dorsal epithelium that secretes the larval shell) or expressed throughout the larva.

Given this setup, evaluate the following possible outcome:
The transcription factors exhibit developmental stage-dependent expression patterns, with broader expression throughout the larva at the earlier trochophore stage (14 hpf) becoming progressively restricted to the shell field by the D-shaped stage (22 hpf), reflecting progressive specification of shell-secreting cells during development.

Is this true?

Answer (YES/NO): NO